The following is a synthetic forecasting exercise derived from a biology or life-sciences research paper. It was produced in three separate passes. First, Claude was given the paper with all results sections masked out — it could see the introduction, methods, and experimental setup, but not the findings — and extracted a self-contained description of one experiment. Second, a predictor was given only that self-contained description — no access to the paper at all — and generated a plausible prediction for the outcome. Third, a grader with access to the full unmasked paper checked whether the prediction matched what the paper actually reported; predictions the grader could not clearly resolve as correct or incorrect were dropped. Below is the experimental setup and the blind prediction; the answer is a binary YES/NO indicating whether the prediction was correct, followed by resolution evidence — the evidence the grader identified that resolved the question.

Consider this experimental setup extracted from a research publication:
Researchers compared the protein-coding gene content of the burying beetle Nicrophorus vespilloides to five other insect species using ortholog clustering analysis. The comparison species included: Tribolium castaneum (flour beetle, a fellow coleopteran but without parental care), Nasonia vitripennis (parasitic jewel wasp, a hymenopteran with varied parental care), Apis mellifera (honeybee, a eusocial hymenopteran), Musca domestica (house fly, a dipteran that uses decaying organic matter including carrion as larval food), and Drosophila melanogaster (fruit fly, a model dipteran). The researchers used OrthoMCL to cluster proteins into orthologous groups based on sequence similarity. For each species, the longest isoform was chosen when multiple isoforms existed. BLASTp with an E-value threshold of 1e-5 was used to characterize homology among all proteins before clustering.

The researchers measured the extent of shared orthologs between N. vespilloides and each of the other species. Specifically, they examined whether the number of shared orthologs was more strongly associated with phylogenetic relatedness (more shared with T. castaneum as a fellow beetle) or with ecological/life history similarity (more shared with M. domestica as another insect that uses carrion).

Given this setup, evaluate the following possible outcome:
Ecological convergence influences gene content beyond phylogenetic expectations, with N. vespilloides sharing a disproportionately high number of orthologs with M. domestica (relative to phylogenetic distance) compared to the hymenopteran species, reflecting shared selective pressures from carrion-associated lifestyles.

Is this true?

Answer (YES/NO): NO